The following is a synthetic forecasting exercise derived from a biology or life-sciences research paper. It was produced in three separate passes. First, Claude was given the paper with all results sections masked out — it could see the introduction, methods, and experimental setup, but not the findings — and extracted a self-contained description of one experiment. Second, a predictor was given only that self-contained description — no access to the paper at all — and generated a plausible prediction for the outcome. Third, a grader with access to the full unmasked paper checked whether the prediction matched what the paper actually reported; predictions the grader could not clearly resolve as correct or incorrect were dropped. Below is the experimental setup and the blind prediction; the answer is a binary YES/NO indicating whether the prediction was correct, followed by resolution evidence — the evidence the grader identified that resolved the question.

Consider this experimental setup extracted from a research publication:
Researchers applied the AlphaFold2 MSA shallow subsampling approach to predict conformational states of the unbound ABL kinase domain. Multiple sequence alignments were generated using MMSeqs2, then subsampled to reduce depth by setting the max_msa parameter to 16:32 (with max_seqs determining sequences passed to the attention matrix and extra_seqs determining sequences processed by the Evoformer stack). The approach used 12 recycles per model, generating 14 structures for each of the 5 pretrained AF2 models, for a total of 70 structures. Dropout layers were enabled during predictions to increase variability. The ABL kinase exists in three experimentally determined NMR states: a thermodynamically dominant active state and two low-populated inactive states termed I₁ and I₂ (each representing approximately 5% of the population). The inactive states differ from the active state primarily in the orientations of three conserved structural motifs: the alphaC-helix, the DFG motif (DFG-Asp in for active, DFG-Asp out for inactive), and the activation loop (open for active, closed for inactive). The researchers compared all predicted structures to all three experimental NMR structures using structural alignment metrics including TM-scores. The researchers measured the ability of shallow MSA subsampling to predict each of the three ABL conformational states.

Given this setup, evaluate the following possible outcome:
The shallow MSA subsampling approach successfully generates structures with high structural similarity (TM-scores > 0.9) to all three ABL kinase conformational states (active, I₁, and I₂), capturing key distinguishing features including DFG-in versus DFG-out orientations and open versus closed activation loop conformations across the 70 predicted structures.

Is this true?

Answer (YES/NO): NO